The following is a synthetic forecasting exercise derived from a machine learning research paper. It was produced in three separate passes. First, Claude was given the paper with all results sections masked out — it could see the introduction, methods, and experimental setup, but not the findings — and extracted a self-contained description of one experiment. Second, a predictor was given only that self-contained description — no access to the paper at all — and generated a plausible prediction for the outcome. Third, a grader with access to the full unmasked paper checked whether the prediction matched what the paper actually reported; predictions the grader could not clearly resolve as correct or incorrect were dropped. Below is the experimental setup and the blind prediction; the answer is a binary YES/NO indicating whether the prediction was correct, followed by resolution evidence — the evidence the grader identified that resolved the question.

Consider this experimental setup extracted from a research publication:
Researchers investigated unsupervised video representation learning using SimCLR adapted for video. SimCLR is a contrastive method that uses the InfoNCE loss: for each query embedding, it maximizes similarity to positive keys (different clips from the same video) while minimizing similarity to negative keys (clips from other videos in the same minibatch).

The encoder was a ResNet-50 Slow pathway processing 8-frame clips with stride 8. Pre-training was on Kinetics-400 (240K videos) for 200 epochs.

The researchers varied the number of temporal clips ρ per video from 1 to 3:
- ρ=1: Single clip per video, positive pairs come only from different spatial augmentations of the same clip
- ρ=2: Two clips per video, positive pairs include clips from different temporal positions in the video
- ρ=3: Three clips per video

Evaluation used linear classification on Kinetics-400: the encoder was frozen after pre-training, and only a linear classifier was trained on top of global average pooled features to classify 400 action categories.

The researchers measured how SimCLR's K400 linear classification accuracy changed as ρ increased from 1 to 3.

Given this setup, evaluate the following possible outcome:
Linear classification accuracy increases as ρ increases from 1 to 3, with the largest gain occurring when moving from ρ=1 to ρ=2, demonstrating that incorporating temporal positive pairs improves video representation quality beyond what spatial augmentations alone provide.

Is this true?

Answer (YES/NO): YES